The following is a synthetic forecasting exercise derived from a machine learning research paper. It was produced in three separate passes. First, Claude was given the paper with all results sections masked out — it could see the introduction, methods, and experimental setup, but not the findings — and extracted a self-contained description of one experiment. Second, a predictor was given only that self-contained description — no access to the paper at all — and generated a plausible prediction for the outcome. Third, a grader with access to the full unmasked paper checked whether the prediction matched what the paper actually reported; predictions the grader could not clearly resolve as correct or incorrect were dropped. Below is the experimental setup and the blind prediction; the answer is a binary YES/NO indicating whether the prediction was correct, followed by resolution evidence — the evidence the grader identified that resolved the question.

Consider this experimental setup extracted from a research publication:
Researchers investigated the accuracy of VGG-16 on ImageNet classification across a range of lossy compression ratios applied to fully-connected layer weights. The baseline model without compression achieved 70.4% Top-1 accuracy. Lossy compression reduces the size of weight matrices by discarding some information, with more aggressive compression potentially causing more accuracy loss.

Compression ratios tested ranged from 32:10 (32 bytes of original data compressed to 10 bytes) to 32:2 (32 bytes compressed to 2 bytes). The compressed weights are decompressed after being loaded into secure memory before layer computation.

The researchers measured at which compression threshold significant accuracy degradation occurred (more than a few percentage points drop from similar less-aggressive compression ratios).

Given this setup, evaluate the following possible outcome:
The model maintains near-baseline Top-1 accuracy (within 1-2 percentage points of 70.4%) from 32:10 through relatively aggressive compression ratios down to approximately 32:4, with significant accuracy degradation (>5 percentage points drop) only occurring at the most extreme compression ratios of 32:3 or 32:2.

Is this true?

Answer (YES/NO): NO